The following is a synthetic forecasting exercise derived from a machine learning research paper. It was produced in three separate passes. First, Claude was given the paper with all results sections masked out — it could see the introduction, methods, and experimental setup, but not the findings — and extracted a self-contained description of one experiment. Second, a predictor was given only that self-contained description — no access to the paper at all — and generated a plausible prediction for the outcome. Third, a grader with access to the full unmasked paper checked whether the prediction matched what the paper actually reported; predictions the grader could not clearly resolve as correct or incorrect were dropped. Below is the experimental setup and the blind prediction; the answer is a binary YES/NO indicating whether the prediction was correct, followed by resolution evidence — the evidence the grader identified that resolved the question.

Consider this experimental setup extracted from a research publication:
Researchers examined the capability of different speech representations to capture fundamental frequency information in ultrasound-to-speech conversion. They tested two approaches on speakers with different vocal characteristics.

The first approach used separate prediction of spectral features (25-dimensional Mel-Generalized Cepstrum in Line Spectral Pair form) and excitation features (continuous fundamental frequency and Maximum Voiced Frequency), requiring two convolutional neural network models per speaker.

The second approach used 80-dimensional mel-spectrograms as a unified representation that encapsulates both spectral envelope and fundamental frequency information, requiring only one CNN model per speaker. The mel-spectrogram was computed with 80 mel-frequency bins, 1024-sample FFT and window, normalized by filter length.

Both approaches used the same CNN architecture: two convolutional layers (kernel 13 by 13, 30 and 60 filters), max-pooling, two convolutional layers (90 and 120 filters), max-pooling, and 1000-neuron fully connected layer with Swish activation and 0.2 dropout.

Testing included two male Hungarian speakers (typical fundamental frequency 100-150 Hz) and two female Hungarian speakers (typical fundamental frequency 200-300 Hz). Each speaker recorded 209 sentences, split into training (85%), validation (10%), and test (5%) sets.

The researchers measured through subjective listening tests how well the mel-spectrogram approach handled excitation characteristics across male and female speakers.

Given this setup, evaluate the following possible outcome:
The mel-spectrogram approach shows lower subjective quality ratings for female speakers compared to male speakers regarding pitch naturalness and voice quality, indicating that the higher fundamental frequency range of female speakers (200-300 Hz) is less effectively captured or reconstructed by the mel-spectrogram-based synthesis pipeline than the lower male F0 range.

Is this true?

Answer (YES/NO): NO